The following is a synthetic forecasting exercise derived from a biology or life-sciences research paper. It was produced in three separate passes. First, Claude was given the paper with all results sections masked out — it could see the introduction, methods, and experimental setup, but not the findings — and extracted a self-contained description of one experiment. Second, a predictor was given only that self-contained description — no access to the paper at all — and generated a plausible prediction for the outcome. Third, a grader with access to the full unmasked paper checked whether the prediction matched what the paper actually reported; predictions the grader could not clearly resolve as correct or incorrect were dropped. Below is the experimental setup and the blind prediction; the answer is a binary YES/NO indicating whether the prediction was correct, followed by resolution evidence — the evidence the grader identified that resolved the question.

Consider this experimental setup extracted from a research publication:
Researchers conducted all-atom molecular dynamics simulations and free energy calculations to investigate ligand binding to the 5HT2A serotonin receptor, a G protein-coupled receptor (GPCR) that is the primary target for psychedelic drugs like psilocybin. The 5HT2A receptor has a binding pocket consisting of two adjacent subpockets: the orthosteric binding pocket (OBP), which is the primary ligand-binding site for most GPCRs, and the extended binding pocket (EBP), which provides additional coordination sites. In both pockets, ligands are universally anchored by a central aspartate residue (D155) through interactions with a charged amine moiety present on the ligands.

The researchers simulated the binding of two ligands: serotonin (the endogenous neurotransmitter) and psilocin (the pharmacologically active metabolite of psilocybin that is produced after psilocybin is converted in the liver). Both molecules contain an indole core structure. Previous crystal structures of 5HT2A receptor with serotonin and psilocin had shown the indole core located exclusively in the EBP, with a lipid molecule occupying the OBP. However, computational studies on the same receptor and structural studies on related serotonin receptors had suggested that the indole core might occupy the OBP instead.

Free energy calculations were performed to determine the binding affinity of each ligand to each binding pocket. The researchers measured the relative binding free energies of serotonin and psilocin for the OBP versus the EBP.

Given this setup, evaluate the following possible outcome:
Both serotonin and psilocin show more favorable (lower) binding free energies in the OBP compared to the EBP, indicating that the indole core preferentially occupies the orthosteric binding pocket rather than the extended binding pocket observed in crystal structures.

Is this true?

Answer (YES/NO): YES